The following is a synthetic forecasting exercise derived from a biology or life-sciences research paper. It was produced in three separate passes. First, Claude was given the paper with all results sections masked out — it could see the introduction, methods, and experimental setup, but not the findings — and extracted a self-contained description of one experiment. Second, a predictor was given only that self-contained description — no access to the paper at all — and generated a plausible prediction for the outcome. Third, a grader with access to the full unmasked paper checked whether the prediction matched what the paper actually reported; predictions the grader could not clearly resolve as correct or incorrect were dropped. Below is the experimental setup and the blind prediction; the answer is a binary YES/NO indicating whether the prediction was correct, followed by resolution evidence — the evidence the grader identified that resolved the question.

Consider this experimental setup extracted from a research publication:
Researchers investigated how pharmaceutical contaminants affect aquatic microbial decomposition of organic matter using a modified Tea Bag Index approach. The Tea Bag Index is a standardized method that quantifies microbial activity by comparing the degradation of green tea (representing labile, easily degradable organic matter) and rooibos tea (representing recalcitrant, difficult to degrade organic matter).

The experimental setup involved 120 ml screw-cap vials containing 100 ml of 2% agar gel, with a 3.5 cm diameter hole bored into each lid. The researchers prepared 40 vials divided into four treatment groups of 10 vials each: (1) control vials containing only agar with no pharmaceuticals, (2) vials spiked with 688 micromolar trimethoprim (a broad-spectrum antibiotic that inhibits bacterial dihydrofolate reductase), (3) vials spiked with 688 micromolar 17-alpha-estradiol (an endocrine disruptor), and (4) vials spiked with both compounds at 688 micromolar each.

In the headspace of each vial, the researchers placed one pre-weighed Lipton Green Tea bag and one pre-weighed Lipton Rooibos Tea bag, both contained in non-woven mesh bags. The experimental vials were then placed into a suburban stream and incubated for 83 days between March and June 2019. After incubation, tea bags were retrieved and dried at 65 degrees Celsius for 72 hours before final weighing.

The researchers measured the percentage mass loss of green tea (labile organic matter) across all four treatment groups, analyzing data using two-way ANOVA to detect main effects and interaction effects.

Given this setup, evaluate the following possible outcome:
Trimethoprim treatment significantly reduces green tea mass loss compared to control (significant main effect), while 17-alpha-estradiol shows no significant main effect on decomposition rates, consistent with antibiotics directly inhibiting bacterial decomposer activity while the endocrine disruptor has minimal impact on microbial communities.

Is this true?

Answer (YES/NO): NO